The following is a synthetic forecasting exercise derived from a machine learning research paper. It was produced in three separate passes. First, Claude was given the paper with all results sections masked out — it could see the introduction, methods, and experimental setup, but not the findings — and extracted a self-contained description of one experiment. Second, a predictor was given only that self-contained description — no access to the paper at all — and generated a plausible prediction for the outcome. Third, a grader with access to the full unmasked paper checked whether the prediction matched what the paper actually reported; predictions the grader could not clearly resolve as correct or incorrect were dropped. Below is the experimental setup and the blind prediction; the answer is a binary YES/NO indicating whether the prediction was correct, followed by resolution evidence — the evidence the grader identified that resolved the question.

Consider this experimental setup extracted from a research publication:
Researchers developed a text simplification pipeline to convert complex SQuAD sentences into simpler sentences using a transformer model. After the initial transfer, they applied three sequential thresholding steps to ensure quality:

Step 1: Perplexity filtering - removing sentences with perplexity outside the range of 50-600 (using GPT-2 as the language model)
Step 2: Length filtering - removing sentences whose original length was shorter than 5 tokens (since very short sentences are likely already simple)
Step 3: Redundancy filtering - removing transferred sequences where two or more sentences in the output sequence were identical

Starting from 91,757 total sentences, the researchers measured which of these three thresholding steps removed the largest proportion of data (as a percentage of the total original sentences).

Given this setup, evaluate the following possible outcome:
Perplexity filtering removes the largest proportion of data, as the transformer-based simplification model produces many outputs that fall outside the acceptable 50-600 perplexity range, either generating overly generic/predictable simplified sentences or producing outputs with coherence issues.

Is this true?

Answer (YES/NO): NO